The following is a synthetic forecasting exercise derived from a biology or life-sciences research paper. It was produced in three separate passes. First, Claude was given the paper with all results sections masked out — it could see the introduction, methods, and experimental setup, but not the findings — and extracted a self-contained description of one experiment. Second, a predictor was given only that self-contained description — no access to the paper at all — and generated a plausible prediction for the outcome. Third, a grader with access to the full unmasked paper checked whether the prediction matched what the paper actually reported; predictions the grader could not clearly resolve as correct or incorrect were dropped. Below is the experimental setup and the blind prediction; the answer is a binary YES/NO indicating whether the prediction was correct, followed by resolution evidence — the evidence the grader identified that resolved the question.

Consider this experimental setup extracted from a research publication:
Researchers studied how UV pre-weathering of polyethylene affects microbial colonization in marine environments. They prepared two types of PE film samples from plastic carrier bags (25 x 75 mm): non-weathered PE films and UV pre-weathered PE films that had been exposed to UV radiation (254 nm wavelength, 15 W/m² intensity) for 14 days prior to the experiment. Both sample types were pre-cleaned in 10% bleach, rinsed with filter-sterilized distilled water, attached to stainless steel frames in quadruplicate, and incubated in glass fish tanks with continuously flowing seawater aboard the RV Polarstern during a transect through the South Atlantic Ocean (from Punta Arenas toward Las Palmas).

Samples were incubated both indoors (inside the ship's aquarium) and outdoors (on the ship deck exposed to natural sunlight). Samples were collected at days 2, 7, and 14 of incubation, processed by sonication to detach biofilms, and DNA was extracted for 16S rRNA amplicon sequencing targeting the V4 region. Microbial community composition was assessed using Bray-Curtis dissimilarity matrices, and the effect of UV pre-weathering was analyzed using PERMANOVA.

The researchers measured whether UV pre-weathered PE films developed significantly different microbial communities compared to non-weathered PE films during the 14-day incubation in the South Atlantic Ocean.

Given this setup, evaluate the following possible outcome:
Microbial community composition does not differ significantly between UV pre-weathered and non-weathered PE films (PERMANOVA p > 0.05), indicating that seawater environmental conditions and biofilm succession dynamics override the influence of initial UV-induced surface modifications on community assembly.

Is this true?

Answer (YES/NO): NO